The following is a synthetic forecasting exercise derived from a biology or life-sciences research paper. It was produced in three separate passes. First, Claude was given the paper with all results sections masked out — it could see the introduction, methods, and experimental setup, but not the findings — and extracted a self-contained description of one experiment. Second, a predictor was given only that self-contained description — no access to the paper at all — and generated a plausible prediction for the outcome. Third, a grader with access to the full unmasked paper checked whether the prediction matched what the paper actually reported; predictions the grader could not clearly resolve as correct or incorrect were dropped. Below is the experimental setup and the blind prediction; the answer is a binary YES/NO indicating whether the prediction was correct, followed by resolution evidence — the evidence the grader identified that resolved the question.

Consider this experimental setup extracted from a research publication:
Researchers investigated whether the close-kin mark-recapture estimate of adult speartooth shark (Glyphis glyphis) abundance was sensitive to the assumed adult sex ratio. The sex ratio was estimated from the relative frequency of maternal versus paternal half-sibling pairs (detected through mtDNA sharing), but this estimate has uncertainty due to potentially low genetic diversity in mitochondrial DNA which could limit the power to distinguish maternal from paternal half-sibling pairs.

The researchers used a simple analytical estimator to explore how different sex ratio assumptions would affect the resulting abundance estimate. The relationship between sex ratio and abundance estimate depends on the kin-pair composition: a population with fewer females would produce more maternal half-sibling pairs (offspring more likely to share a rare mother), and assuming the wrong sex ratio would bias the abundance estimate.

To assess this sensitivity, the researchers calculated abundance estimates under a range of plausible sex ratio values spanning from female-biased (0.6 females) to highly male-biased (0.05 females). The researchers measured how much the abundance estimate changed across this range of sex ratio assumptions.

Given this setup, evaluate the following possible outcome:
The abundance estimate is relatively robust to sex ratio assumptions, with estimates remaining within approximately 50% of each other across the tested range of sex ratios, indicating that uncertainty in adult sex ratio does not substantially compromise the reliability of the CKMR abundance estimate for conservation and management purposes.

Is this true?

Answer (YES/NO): NO